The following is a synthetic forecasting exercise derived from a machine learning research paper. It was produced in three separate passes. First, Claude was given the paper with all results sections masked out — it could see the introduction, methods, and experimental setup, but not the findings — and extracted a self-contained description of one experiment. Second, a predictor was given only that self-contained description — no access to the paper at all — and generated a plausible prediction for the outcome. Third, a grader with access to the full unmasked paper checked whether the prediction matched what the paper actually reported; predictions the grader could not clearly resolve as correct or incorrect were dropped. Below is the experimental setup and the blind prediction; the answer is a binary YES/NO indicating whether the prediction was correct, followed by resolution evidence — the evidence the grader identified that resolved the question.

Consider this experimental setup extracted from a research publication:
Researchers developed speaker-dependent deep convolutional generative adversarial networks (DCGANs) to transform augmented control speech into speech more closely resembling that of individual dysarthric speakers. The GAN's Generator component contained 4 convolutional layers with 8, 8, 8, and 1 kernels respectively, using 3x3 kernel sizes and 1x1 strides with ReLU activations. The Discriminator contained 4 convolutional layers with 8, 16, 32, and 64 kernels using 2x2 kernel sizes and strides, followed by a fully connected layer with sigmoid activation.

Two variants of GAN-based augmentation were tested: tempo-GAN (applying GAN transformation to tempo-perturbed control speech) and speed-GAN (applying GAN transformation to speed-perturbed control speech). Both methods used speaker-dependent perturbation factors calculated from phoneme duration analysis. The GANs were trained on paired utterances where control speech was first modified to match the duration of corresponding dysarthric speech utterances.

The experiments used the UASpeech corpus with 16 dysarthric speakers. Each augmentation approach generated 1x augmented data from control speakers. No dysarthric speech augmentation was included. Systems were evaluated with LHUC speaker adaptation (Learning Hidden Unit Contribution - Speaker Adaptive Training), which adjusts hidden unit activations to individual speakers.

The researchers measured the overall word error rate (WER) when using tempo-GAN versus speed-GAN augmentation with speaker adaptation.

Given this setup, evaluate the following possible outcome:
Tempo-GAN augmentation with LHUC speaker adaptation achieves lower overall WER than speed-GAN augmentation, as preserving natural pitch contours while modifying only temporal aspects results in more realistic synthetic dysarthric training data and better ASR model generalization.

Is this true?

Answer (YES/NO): NO